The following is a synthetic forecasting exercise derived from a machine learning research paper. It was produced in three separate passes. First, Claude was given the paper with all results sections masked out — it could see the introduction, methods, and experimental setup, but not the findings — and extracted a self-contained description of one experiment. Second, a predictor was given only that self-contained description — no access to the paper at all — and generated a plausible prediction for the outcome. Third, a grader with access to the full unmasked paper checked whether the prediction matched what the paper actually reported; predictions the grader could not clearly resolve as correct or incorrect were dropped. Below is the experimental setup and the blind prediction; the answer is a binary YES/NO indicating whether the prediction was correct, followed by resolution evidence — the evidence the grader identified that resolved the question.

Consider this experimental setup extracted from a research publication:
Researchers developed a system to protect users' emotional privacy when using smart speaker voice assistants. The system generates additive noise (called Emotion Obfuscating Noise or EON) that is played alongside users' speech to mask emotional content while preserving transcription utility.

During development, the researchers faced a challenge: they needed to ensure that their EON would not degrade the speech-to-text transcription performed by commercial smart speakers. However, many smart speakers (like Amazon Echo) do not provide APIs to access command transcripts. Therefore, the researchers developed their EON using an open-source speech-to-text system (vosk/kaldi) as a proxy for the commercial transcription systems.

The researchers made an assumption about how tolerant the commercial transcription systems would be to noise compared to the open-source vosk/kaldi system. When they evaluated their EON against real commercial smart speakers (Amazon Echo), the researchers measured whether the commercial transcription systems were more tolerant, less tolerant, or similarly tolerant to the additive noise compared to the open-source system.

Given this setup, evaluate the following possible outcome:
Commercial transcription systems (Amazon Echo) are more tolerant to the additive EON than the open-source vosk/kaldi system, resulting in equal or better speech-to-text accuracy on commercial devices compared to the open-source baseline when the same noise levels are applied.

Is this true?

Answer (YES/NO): YES